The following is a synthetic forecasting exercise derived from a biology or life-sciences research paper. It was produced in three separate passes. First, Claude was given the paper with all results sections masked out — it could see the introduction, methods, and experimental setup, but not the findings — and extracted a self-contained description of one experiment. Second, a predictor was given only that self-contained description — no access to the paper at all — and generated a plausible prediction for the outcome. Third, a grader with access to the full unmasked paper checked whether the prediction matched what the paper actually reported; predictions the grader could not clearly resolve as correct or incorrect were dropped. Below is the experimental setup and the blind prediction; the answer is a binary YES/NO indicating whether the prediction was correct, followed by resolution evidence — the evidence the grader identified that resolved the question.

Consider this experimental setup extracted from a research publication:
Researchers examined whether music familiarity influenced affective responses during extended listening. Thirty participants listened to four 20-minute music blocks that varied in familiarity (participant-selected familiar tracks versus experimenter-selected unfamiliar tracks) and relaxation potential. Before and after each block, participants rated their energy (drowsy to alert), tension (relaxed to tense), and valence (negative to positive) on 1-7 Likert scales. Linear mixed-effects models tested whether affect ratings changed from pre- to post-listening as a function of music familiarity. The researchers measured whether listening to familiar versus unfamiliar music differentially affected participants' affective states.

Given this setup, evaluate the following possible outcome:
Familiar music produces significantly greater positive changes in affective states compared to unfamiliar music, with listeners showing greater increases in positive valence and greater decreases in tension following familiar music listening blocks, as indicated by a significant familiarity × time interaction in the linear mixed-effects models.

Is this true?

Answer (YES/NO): NO